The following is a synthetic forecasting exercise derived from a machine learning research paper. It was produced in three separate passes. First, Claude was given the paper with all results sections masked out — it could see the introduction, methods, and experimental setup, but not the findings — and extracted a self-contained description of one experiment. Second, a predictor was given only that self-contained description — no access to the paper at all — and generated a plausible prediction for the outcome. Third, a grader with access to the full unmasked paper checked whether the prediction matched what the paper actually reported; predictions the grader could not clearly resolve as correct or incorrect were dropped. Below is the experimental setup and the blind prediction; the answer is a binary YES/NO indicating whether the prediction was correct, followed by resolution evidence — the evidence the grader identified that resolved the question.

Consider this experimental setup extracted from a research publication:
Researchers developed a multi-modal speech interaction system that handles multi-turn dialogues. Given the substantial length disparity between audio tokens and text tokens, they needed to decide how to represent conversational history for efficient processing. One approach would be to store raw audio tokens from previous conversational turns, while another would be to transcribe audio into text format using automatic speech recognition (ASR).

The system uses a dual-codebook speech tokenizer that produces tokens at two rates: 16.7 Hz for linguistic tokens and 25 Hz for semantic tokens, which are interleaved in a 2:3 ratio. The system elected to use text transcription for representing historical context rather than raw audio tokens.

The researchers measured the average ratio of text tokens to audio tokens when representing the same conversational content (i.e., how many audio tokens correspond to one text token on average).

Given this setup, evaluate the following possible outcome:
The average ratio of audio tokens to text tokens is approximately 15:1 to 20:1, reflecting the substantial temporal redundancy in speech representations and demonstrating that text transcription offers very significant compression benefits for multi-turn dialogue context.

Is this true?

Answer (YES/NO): NO